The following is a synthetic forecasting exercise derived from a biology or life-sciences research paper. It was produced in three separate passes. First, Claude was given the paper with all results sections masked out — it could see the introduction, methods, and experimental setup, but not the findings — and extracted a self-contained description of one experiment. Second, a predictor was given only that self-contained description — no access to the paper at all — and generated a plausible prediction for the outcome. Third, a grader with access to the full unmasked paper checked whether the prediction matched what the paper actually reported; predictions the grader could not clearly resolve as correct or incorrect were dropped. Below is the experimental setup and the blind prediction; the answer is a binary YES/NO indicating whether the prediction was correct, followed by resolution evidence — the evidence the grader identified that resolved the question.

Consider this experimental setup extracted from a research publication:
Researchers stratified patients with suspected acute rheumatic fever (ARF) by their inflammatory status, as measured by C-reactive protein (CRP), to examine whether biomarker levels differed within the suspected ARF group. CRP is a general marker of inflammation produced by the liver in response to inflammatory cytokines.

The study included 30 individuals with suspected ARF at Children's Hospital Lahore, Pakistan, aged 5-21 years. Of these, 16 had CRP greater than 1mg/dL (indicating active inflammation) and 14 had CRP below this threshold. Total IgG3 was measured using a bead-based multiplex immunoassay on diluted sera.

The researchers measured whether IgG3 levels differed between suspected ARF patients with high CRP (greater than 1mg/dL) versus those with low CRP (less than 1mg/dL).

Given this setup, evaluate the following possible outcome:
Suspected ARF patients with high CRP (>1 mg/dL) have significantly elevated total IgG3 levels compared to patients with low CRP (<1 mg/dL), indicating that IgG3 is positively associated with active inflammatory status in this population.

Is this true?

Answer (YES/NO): NO